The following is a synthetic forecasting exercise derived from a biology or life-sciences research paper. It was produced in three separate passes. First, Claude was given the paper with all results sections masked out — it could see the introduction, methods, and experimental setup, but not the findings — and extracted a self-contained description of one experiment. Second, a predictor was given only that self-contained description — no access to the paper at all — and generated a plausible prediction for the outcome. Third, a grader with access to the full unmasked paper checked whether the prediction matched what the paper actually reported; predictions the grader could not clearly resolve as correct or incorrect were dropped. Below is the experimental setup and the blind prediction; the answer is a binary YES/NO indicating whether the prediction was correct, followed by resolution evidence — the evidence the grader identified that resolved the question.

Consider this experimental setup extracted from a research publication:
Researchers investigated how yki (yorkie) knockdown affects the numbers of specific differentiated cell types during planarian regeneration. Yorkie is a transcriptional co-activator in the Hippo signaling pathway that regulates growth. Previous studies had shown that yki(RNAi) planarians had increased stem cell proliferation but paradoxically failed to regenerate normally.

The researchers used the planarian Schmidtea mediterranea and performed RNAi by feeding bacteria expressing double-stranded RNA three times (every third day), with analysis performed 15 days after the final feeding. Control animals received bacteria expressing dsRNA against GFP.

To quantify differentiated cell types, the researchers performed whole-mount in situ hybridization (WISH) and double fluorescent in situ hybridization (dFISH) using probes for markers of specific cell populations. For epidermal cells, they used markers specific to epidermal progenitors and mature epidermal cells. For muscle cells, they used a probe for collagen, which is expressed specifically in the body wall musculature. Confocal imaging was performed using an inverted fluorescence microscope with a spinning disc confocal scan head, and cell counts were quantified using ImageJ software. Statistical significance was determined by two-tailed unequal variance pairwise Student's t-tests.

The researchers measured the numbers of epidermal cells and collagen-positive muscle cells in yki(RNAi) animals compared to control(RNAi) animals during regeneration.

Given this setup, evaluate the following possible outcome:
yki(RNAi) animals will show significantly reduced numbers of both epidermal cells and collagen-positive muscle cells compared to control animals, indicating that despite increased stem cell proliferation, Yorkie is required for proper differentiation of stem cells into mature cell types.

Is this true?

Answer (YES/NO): NO